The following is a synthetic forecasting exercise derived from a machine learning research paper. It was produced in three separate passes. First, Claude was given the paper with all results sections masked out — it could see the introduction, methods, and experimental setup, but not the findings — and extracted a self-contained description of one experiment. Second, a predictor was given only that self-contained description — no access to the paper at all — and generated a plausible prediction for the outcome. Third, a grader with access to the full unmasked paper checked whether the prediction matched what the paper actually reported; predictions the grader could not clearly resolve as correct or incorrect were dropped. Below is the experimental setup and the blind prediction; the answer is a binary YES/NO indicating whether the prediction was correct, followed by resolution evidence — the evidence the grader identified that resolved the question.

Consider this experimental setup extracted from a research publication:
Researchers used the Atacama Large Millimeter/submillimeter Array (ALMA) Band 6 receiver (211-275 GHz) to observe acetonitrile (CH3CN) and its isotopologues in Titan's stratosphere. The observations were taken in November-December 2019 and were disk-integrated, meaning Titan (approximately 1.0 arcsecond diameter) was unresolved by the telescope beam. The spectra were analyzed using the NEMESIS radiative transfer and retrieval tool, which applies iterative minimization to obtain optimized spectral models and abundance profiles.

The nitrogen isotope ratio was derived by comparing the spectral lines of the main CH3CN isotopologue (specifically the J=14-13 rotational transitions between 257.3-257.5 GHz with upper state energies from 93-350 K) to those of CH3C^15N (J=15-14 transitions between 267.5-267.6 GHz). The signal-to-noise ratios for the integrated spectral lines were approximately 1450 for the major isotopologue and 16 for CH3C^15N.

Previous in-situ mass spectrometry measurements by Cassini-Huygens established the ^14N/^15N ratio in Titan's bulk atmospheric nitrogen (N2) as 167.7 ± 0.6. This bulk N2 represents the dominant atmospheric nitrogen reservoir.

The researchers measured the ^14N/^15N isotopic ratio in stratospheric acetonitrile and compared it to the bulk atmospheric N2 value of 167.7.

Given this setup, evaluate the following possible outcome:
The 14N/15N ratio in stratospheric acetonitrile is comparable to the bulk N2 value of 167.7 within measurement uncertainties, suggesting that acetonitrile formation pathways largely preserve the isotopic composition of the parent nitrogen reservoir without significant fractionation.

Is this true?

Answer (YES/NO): NO